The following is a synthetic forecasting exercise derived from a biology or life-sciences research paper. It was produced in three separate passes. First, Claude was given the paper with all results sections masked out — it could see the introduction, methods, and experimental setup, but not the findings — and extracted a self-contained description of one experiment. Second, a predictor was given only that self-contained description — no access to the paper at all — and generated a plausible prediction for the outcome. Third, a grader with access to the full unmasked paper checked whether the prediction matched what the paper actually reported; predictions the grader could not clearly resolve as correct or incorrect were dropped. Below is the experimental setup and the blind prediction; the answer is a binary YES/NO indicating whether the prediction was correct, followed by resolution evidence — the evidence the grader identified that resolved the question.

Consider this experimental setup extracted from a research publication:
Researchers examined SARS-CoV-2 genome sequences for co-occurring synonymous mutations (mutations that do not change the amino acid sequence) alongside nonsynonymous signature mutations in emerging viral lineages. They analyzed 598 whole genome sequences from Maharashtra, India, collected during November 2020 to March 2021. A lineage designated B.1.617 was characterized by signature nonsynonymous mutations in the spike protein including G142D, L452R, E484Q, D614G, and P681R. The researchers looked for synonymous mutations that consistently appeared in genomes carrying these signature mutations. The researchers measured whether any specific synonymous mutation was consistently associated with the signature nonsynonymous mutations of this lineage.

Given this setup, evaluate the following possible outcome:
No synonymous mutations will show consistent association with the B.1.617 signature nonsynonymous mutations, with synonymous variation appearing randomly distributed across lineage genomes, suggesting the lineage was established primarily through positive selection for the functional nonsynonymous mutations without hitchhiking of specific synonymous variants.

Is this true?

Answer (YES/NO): NO